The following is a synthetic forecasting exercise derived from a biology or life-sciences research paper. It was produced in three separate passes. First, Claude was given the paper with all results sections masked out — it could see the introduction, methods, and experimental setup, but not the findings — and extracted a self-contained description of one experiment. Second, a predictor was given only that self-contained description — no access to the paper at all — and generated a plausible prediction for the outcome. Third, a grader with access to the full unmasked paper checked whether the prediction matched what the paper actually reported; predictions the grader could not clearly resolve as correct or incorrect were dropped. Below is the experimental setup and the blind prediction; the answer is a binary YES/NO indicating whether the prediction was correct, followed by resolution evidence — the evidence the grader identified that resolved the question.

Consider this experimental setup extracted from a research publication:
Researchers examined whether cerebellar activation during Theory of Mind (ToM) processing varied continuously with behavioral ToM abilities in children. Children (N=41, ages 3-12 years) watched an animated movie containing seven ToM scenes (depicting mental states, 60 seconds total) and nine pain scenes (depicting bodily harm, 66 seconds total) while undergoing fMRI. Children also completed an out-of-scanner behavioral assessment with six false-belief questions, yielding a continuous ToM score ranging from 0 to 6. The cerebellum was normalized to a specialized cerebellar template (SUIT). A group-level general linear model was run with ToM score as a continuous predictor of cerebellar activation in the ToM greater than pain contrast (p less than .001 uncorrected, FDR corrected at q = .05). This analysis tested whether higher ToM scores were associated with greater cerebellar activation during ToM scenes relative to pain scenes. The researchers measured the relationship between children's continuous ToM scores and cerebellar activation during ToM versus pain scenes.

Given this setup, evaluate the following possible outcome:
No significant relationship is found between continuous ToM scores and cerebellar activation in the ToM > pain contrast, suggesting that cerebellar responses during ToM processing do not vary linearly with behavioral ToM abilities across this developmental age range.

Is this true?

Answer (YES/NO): NO